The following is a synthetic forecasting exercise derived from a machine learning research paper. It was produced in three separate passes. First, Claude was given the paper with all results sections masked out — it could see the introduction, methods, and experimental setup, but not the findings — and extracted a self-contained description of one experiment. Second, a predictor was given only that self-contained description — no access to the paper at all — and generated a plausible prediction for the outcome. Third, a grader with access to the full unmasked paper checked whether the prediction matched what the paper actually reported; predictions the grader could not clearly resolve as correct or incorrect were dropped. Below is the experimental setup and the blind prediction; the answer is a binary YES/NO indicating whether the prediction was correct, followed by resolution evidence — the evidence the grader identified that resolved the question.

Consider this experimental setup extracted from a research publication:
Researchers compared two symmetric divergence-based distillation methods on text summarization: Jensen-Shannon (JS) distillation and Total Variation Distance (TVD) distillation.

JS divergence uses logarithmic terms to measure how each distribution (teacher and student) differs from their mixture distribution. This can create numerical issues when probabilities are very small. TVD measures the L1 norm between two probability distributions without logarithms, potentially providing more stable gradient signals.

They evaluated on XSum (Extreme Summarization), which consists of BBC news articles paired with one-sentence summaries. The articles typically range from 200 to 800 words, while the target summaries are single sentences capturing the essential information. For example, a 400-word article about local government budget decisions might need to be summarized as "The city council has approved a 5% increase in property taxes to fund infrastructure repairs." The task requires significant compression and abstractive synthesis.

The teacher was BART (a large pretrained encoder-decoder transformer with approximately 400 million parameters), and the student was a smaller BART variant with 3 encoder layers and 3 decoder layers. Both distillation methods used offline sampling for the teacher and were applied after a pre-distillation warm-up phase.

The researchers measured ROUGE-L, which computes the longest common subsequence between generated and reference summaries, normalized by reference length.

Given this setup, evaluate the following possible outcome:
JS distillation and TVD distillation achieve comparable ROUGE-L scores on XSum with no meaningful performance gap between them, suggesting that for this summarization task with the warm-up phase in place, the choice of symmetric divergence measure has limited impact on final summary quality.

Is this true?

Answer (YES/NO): YES